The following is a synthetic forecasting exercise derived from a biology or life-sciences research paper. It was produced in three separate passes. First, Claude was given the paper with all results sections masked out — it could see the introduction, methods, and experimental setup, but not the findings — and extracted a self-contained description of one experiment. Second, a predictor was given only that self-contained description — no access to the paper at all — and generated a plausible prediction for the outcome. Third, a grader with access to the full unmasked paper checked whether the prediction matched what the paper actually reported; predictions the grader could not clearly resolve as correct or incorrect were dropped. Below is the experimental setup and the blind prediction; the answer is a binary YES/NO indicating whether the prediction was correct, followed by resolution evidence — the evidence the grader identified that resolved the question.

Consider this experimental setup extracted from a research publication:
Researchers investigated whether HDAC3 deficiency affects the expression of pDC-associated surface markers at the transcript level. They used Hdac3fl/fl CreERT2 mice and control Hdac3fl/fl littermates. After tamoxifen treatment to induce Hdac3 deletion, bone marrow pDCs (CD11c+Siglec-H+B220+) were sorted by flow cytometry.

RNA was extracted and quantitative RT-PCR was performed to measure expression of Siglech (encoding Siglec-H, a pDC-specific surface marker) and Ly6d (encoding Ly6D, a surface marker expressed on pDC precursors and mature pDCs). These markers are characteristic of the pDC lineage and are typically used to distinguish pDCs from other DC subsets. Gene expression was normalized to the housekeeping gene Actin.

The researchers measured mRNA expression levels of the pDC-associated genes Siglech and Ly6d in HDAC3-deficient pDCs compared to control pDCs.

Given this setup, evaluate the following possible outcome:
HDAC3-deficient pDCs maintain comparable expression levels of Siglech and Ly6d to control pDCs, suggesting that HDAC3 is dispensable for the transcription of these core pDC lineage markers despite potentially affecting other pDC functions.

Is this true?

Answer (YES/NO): NO